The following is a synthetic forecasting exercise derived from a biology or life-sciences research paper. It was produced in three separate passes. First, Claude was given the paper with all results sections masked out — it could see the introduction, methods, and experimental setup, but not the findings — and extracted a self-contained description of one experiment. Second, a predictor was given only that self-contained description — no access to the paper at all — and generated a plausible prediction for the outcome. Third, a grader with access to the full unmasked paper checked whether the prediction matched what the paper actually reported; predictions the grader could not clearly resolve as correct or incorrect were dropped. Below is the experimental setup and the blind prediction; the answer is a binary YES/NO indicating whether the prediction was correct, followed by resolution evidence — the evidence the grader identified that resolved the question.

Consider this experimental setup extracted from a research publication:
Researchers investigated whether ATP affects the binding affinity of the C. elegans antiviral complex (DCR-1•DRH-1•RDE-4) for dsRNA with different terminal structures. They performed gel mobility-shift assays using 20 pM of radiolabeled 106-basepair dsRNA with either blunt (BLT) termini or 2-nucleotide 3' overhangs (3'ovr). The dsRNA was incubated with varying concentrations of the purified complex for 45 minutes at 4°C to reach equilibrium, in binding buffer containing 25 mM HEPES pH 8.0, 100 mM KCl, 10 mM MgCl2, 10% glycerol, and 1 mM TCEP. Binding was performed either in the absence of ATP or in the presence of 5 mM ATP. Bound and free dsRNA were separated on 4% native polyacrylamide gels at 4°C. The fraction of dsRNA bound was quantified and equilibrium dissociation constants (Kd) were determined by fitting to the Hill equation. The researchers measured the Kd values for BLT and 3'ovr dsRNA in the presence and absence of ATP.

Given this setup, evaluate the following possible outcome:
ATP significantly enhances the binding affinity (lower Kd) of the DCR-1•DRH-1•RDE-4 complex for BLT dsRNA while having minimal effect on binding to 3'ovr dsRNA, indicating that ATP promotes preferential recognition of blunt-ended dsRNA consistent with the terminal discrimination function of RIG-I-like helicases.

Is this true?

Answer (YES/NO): NO